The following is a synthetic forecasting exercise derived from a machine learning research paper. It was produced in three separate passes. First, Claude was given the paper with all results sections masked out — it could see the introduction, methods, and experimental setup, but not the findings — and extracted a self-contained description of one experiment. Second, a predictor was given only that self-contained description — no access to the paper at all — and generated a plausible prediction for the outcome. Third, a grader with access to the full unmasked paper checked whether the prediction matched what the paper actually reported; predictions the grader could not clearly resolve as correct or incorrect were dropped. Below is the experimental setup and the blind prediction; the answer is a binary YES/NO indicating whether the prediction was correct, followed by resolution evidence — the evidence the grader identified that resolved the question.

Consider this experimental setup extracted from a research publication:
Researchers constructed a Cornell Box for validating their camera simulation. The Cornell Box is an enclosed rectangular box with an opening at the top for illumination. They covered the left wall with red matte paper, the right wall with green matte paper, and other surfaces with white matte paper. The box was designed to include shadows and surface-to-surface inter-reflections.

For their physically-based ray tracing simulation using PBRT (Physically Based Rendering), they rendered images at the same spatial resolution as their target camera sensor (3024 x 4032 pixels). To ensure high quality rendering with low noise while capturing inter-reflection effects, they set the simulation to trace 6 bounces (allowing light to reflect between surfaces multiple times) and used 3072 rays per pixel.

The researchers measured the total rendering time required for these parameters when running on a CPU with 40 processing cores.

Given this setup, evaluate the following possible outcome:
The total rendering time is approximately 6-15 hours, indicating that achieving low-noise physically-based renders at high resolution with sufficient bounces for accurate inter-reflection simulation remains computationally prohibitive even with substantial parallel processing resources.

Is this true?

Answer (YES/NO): YES